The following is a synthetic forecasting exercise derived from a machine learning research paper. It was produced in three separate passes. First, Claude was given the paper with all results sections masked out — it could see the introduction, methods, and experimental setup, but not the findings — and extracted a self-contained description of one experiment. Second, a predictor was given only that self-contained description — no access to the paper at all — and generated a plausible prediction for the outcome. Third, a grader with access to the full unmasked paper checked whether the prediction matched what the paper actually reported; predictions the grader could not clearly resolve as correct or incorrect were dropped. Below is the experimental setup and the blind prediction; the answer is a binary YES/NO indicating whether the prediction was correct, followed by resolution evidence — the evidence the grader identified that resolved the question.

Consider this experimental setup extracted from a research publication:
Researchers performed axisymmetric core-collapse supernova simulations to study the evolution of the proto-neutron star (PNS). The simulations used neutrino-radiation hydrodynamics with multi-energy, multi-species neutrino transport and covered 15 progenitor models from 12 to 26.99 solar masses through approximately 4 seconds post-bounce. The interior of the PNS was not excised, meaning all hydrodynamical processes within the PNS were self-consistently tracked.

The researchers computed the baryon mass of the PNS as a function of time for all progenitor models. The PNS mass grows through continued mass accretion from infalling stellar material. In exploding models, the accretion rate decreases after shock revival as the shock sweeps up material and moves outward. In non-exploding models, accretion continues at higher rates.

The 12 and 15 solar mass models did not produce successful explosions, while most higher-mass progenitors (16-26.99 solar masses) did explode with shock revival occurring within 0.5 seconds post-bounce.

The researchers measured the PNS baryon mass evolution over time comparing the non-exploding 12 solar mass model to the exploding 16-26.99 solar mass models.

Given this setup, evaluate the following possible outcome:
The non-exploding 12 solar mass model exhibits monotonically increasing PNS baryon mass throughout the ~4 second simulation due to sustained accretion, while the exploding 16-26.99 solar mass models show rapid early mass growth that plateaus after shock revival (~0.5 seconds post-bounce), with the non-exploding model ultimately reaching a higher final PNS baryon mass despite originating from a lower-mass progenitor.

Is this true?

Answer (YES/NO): NO